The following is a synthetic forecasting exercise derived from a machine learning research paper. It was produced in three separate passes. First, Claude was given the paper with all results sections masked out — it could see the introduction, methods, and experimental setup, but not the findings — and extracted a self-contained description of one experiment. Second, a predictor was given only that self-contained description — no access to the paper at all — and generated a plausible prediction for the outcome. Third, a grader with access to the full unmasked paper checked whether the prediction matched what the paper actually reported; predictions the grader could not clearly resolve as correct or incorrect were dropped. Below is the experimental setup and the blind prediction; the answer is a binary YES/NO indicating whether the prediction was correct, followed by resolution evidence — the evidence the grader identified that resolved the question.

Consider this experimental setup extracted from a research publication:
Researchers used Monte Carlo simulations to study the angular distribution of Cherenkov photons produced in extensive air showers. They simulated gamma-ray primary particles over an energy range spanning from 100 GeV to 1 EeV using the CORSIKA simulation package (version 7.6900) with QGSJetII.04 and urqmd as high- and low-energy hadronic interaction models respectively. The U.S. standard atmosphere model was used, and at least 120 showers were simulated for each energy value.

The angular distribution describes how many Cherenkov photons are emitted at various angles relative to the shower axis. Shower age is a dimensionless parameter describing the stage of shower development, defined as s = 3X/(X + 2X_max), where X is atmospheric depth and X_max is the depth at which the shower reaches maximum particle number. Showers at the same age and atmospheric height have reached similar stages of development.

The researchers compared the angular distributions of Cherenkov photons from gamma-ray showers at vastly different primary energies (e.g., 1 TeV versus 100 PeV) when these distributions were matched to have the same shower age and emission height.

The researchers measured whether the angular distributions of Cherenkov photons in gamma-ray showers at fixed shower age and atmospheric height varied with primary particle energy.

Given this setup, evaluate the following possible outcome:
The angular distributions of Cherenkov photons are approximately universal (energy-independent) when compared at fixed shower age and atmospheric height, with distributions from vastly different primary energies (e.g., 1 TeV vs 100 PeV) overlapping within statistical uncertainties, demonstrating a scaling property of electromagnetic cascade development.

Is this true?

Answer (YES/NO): YES